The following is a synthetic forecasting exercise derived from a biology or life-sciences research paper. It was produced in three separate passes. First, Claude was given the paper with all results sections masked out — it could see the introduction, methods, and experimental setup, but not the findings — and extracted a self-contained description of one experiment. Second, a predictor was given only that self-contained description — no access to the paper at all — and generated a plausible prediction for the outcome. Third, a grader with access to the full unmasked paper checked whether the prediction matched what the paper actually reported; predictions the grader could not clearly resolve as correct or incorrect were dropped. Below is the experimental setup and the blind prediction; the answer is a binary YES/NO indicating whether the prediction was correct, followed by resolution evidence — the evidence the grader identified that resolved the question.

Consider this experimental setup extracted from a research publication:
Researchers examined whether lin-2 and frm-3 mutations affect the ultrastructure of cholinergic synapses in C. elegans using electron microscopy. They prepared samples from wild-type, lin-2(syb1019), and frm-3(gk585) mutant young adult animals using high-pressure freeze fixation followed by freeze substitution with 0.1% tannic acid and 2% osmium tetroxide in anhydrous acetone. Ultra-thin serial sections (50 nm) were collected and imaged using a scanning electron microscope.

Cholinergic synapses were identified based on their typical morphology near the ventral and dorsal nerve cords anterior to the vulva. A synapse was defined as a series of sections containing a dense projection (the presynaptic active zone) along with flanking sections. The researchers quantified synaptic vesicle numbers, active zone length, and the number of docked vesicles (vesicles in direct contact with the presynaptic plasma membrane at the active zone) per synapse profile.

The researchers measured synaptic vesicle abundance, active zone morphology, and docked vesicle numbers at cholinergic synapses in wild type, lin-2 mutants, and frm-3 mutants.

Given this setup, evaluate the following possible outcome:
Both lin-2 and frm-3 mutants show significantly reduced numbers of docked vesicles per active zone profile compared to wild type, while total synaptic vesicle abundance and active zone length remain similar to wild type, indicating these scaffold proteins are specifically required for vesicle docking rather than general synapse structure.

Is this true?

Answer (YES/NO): NO